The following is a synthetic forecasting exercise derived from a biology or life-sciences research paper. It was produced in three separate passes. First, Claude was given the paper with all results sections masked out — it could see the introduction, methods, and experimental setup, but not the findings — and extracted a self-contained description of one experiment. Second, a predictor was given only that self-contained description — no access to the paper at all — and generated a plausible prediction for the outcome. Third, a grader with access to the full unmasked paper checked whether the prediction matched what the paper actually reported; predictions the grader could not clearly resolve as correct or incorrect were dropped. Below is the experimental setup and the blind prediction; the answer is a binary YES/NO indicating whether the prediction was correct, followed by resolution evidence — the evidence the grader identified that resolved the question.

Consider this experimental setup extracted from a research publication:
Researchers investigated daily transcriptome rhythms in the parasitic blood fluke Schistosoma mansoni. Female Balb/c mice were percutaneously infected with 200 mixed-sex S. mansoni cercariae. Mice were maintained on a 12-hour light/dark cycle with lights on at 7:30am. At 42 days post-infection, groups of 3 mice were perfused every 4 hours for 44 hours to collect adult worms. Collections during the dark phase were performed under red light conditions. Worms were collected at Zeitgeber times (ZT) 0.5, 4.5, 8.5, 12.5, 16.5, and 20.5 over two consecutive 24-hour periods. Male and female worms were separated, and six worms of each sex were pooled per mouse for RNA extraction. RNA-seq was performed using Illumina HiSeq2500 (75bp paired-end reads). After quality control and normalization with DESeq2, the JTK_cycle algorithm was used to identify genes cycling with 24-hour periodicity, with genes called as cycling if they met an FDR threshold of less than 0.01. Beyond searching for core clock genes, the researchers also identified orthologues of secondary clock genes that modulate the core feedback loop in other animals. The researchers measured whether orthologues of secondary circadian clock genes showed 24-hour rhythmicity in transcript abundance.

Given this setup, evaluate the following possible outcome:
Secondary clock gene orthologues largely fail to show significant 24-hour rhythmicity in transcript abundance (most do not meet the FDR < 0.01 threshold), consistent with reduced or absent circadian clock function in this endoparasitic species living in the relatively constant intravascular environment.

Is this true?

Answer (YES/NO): YES